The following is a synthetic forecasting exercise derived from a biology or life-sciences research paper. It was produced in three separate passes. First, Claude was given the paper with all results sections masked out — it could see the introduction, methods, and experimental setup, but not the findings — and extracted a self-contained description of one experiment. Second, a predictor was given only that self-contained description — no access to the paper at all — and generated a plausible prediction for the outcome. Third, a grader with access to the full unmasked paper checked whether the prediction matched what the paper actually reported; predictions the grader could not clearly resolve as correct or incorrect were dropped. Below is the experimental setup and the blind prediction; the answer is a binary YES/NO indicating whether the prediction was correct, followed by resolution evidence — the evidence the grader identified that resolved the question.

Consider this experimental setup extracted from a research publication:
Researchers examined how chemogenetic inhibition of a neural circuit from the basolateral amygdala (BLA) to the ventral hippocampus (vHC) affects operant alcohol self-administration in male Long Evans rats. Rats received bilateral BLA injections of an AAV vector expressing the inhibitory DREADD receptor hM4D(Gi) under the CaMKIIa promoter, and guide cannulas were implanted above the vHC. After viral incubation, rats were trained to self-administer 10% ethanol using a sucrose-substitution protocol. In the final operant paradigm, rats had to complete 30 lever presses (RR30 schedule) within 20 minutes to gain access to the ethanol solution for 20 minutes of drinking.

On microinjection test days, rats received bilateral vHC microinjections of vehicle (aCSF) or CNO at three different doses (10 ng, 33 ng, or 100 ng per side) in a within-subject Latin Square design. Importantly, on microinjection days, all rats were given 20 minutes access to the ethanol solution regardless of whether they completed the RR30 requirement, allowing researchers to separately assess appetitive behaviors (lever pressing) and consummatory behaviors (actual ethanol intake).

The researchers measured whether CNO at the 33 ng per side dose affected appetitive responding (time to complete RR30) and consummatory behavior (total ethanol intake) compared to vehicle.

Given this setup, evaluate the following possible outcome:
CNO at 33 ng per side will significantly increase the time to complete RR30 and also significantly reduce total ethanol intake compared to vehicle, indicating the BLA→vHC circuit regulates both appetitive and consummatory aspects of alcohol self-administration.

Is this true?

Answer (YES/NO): YES